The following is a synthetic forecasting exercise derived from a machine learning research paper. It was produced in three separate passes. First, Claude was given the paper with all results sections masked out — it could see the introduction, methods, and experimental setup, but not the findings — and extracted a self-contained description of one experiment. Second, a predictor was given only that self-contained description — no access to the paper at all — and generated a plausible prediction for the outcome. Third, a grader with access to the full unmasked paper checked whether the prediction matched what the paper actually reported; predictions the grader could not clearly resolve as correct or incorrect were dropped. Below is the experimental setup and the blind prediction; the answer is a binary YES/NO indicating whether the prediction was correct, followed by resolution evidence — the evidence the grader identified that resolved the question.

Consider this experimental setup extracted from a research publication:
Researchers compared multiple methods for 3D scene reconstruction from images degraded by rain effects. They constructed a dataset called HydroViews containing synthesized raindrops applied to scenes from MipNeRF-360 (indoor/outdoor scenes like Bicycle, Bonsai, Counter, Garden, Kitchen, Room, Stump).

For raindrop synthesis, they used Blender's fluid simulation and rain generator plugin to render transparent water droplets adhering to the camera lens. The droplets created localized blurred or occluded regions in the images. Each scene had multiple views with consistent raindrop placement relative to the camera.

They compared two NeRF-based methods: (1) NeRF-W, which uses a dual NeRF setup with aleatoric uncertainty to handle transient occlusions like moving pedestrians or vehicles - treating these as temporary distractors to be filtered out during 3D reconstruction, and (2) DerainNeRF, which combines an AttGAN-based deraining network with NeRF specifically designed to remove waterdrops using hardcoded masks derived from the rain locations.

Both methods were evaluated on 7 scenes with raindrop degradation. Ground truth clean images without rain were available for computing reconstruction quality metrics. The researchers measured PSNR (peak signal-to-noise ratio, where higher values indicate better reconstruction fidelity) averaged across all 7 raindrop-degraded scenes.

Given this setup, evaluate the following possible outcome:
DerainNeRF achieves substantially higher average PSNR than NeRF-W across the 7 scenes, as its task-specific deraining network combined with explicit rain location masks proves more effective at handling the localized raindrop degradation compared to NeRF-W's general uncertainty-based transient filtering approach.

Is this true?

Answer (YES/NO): NO